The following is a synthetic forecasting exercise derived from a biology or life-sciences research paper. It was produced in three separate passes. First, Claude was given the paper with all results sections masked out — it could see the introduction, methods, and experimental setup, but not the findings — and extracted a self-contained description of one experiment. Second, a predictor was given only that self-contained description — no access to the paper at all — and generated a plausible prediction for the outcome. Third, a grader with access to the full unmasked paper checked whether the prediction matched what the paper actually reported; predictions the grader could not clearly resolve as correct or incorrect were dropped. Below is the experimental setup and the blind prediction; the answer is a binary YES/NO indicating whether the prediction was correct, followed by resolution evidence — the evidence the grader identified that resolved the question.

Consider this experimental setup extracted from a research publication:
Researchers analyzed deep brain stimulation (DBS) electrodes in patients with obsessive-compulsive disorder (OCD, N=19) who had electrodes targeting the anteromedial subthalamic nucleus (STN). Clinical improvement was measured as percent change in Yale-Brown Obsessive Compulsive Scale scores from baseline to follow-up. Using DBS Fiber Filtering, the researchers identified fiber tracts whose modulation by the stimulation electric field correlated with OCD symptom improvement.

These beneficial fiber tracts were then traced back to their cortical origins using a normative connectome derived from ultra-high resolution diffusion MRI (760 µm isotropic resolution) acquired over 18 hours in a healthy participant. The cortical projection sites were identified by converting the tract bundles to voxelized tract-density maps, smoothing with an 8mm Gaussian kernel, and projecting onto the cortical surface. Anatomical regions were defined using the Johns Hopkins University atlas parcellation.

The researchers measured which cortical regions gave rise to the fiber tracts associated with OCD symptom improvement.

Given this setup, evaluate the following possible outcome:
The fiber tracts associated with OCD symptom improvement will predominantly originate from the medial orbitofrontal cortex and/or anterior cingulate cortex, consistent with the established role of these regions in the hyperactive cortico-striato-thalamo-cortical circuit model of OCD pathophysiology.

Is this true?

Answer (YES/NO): NO